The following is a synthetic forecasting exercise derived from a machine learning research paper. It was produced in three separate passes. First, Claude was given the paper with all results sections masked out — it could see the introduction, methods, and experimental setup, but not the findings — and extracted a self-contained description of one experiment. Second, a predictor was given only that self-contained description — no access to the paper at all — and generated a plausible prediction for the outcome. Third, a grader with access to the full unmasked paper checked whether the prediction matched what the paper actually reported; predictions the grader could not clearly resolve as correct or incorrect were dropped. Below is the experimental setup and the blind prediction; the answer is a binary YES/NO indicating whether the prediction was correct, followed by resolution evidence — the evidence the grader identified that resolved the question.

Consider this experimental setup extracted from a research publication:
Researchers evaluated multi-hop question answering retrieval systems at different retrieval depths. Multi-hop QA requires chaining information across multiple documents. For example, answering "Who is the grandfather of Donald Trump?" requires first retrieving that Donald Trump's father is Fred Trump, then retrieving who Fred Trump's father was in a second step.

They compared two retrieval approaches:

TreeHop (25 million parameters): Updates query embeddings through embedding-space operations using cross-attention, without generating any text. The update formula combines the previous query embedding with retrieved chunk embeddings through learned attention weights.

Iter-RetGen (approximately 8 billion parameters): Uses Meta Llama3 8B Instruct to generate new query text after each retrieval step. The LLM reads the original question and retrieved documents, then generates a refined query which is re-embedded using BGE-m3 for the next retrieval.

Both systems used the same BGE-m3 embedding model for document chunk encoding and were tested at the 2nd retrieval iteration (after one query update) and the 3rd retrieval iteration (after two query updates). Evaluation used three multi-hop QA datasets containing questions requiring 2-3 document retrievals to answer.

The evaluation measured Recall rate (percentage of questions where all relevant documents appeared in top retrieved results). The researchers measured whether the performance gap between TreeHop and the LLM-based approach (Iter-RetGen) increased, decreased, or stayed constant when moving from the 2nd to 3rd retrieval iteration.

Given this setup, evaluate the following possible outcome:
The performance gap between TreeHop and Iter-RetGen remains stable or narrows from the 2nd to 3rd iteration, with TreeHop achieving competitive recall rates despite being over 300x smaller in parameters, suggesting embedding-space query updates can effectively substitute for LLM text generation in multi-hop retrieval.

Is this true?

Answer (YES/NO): NO